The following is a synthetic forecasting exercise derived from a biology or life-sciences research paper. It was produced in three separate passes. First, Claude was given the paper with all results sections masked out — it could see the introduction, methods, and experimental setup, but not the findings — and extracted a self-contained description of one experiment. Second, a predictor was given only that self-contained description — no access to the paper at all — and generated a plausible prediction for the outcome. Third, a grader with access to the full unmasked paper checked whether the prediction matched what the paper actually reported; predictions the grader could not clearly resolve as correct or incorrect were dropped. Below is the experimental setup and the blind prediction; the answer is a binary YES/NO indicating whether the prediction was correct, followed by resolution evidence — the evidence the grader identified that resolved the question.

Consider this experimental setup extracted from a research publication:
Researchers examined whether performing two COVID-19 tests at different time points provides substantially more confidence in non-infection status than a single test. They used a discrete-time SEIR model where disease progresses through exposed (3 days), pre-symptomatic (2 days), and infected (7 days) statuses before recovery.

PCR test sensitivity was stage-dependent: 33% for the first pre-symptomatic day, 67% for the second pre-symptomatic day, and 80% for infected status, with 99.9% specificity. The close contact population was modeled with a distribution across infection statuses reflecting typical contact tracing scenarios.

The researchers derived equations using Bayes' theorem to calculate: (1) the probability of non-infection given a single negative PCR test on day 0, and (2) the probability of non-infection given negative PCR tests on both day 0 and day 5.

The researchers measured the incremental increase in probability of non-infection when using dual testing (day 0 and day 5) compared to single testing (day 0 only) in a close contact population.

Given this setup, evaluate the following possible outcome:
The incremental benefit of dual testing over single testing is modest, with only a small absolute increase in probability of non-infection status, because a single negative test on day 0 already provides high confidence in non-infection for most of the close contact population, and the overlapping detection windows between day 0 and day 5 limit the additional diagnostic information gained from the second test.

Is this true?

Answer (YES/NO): NO